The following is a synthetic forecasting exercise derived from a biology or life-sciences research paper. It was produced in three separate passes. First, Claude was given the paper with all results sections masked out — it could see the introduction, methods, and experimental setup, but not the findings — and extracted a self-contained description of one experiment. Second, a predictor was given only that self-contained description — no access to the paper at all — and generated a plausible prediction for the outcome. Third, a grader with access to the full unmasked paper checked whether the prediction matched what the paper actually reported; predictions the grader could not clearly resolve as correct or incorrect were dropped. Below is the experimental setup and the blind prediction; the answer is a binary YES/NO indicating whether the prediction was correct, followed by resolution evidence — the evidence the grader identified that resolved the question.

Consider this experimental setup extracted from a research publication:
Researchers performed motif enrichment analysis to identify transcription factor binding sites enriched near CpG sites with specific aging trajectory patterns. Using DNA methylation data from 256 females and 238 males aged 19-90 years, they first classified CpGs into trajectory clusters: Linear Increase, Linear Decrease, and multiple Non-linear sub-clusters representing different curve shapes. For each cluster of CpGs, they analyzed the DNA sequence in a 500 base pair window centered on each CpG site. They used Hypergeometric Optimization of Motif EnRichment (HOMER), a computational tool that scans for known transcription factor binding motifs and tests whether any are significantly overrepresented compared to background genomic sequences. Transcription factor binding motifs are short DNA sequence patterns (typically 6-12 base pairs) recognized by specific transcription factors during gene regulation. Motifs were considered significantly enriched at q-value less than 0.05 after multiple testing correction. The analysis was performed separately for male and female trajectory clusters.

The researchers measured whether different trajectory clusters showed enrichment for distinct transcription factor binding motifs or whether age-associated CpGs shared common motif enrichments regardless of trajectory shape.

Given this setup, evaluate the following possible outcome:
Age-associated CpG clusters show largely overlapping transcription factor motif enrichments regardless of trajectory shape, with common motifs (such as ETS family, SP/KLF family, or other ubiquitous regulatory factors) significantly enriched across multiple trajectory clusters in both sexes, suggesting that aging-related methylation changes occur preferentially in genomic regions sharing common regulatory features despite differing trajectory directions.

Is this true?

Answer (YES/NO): NO